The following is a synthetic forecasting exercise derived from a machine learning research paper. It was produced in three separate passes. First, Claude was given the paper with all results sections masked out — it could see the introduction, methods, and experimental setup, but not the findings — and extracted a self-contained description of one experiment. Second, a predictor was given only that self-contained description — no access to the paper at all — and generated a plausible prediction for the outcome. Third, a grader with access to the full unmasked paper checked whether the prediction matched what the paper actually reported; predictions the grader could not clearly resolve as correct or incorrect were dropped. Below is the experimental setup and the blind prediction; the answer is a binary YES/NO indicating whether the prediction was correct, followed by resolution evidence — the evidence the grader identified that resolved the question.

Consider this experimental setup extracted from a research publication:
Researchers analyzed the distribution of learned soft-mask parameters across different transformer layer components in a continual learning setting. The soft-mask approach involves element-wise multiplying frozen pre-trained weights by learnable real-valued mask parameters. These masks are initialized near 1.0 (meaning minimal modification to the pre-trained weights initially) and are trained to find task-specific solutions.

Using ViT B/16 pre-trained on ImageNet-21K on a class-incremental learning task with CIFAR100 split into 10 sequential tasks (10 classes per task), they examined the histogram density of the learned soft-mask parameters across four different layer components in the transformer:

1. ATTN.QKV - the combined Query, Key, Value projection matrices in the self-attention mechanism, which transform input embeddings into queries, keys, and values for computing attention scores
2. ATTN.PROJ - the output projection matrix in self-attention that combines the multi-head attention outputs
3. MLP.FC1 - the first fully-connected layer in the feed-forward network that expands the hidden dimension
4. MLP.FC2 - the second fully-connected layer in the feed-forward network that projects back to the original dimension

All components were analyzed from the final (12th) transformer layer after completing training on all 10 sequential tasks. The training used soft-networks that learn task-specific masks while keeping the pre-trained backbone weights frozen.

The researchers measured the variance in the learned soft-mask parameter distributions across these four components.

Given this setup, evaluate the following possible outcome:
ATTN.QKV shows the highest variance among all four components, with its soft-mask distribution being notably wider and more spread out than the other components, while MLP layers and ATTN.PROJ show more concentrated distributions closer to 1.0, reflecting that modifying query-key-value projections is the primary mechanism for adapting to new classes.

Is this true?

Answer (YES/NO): YES